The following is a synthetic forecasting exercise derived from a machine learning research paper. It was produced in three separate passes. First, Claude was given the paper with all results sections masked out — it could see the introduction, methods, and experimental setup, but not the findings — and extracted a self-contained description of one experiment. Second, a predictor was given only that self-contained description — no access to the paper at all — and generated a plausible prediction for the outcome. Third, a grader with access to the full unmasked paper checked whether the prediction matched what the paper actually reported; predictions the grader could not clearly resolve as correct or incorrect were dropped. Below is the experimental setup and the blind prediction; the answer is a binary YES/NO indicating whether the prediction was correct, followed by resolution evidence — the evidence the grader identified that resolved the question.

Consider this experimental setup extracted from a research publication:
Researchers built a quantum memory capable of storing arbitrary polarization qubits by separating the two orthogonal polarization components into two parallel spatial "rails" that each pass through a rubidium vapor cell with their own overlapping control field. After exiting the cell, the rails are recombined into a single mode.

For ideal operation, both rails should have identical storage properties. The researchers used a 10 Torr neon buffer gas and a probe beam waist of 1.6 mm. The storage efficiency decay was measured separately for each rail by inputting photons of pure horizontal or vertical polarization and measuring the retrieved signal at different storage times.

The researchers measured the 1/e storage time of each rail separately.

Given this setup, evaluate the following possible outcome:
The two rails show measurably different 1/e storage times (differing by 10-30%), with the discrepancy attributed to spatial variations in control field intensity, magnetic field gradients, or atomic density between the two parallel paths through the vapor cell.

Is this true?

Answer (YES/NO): NO